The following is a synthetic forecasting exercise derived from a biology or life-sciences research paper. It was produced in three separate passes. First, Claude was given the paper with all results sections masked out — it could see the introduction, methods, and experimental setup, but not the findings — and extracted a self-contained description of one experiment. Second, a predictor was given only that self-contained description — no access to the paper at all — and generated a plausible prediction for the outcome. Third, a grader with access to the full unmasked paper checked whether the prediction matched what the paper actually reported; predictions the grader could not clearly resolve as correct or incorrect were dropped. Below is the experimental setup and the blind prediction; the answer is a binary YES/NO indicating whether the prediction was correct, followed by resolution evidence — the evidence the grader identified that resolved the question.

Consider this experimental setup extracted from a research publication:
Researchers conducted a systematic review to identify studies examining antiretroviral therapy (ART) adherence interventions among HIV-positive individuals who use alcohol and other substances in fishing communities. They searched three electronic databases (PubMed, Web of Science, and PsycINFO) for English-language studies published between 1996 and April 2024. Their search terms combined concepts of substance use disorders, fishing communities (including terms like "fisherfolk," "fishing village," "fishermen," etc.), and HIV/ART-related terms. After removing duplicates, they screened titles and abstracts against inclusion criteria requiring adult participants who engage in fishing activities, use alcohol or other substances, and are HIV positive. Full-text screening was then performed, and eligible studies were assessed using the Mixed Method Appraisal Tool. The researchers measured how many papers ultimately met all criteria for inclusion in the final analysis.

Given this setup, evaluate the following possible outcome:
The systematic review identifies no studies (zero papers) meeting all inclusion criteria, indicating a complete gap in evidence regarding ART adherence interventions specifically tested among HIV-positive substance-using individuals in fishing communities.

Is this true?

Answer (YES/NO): NO